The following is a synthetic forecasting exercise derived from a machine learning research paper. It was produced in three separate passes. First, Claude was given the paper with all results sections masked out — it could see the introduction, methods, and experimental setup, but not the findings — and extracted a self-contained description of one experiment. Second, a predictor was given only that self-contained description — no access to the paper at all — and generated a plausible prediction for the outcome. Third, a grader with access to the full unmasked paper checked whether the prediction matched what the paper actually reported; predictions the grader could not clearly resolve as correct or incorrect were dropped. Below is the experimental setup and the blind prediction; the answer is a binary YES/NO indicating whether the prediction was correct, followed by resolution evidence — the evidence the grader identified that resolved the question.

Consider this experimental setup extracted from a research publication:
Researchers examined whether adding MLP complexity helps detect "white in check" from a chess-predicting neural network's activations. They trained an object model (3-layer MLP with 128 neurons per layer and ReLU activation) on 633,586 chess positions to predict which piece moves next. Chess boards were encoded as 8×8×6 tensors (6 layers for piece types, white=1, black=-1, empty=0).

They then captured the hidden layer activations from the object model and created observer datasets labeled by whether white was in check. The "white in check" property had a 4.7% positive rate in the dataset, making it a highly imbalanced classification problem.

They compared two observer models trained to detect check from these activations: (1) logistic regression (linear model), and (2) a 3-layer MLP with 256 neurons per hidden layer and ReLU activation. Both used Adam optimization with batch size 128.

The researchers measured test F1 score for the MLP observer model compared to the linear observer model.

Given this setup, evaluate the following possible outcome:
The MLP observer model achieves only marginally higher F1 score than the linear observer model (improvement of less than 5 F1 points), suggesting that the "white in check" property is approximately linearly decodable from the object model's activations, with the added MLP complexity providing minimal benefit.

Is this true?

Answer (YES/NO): YES